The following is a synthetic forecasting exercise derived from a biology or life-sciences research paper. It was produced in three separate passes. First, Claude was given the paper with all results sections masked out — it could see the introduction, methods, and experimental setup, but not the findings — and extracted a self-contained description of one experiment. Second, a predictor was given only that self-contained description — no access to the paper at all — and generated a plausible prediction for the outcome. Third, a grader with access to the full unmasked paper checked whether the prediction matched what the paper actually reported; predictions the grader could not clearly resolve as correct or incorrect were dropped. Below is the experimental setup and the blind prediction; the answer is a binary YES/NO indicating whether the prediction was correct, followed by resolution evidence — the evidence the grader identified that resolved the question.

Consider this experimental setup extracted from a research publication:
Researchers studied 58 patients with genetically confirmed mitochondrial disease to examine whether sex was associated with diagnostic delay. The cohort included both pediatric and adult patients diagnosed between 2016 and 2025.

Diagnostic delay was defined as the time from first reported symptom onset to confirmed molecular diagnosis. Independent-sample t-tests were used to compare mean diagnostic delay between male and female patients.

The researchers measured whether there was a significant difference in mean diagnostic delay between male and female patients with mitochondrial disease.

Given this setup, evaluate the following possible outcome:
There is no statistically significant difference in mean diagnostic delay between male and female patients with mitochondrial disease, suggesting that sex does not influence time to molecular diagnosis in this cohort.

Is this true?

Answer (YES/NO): YES